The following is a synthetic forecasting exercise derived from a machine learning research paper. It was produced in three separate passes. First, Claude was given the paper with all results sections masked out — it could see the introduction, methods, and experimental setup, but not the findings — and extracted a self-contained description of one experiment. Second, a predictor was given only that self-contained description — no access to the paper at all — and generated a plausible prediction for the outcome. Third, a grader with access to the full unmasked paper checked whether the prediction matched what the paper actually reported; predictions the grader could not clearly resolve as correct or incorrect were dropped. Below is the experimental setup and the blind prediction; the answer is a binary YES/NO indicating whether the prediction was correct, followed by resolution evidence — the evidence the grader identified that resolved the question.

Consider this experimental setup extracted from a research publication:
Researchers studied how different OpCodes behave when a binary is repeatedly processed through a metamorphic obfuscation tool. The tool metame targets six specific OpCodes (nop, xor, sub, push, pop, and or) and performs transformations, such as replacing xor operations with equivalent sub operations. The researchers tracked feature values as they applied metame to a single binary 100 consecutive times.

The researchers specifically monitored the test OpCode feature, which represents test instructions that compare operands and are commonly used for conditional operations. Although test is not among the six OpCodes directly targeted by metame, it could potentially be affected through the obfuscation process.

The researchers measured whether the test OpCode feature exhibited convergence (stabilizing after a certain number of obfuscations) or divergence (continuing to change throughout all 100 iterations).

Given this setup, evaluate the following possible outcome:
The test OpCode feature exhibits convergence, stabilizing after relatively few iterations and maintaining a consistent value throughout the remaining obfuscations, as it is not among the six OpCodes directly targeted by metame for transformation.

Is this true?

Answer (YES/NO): NO